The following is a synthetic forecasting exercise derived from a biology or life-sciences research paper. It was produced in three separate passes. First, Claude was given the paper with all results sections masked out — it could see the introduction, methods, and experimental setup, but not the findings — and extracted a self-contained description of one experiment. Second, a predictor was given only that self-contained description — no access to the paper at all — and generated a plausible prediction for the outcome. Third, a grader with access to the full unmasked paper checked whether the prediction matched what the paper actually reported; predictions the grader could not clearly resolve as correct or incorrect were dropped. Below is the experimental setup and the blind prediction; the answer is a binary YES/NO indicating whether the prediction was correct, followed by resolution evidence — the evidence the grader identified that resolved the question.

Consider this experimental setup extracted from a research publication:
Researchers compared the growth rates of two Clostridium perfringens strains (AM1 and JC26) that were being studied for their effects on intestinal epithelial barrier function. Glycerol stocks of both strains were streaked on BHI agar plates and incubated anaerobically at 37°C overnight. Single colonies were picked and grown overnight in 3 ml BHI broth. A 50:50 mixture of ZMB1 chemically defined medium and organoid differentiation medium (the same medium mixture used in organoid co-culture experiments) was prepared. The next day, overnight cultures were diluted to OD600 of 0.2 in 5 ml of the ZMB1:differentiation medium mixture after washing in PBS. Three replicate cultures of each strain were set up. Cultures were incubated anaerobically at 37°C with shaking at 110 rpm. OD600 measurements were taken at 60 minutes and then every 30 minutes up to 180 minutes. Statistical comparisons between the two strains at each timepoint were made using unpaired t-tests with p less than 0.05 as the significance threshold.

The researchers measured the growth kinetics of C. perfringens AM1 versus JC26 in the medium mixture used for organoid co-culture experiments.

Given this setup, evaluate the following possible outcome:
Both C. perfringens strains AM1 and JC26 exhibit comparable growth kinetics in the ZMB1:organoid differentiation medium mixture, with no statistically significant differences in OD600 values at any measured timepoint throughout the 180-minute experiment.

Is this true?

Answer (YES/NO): NO